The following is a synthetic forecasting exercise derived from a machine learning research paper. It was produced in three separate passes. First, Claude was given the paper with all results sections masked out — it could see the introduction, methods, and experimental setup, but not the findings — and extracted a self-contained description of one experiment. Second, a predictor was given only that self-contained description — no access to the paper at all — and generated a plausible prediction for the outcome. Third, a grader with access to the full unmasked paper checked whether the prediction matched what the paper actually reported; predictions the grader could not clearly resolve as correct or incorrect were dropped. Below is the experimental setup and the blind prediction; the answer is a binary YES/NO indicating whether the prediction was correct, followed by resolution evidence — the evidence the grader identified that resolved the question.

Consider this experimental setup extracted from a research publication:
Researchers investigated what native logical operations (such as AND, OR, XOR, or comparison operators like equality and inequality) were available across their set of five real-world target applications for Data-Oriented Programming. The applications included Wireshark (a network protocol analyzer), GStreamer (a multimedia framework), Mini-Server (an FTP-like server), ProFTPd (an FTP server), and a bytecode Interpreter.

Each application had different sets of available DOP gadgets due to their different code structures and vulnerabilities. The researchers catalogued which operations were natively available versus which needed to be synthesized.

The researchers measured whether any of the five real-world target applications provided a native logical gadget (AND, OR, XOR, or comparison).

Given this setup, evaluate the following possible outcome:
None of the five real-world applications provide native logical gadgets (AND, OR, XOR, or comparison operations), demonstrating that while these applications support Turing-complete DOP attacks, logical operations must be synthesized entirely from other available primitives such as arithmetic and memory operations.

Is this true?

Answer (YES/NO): YES